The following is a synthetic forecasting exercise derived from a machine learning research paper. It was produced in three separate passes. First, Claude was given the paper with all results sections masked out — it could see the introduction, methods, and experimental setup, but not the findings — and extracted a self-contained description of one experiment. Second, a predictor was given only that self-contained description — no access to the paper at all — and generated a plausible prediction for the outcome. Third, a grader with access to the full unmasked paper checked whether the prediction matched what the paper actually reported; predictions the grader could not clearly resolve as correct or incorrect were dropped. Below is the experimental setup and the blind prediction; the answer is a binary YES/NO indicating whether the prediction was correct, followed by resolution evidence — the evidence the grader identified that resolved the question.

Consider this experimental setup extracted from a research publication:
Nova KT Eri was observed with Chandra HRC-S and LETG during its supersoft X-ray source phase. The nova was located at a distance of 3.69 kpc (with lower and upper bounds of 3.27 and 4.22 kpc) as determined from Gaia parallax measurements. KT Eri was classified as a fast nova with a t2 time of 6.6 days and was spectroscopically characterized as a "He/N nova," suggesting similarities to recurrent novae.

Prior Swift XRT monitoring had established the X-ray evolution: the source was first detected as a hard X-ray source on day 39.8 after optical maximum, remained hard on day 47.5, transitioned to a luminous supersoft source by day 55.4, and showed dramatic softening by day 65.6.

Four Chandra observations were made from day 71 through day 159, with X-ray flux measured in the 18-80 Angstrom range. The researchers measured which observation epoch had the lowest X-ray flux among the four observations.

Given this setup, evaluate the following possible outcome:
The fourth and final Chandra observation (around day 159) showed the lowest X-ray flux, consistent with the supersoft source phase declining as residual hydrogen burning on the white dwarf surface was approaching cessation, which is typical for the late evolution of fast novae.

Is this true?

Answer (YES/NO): NO